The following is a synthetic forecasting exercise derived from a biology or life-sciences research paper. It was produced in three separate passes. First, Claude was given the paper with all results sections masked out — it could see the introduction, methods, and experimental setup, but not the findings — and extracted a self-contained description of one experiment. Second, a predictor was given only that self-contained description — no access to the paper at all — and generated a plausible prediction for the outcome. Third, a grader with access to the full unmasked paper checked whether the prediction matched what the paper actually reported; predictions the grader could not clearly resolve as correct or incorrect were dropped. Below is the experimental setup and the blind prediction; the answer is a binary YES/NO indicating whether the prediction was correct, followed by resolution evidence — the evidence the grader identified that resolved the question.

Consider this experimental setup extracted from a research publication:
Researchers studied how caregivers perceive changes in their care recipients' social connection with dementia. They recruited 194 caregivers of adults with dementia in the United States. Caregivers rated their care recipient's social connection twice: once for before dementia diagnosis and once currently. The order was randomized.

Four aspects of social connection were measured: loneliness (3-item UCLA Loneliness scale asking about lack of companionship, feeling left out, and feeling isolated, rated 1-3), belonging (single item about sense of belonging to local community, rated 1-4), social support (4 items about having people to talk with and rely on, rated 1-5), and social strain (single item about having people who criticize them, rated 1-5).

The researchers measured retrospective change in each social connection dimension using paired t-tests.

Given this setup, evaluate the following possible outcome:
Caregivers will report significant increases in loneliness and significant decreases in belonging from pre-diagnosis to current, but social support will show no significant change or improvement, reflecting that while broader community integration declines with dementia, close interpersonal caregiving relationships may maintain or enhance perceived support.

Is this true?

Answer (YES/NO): NO